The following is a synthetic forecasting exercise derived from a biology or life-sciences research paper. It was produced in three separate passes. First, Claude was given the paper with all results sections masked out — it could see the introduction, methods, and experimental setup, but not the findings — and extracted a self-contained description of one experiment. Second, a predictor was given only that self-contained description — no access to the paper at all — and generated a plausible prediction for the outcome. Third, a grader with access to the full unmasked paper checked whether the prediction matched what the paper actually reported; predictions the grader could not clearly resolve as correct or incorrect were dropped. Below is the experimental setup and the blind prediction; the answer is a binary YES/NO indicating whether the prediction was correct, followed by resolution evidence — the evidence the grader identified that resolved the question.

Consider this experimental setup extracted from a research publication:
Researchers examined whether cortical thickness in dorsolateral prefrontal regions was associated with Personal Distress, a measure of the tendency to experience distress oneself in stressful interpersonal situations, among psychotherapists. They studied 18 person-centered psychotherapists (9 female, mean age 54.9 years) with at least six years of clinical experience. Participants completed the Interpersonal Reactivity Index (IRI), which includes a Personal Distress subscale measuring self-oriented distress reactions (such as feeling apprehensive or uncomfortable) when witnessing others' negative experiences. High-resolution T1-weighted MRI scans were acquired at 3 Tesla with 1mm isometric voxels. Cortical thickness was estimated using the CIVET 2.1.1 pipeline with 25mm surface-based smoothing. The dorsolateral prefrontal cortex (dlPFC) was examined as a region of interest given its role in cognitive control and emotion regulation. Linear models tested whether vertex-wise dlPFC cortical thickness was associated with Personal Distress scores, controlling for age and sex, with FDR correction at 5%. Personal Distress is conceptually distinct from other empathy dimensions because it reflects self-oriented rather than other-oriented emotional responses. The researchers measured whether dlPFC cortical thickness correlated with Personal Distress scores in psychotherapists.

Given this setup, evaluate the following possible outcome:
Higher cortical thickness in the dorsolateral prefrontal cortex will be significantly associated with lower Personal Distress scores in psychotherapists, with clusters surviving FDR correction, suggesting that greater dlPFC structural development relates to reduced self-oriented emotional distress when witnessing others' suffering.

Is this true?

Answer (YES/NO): NO